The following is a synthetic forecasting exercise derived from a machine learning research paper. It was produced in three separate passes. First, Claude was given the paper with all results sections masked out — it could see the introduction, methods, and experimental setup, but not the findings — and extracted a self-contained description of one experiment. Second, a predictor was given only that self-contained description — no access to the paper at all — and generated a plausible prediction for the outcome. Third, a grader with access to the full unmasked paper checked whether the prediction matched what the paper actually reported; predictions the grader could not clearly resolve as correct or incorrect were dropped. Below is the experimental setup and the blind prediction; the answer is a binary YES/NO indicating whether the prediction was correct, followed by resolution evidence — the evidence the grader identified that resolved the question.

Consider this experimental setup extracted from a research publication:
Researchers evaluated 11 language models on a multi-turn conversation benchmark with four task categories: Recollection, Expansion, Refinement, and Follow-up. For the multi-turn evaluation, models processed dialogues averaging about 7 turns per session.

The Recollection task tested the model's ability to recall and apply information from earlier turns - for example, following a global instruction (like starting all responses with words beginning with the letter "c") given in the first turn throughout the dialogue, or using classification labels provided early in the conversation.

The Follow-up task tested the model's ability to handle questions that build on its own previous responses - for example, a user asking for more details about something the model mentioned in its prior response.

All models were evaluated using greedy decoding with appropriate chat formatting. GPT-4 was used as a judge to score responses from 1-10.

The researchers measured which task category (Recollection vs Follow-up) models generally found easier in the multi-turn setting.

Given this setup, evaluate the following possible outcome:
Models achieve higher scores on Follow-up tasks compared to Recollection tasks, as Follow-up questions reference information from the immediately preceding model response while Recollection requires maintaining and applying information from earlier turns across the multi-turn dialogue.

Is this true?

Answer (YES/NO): YES